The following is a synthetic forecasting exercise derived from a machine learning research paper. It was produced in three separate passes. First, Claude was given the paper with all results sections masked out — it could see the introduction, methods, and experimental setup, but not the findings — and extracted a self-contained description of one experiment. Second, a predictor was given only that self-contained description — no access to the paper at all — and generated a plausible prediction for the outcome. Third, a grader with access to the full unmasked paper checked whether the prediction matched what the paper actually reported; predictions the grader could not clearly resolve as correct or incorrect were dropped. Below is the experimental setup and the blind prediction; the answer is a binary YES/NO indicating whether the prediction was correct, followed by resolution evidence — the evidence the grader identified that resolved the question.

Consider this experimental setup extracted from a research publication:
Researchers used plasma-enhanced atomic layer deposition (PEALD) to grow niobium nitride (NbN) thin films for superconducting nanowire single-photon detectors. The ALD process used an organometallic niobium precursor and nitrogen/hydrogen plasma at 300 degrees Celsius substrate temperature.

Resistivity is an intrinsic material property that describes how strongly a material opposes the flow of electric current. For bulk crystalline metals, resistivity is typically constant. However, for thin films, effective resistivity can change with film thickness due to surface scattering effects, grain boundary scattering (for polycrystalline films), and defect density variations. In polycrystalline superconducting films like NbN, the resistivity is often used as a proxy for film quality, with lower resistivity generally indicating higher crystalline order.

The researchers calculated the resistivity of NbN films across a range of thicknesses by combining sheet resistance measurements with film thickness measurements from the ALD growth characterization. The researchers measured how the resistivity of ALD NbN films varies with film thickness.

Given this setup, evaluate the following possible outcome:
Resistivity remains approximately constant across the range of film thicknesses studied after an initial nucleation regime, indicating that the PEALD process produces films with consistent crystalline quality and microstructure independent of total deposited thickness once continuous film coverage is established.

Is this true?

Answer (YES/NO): NO